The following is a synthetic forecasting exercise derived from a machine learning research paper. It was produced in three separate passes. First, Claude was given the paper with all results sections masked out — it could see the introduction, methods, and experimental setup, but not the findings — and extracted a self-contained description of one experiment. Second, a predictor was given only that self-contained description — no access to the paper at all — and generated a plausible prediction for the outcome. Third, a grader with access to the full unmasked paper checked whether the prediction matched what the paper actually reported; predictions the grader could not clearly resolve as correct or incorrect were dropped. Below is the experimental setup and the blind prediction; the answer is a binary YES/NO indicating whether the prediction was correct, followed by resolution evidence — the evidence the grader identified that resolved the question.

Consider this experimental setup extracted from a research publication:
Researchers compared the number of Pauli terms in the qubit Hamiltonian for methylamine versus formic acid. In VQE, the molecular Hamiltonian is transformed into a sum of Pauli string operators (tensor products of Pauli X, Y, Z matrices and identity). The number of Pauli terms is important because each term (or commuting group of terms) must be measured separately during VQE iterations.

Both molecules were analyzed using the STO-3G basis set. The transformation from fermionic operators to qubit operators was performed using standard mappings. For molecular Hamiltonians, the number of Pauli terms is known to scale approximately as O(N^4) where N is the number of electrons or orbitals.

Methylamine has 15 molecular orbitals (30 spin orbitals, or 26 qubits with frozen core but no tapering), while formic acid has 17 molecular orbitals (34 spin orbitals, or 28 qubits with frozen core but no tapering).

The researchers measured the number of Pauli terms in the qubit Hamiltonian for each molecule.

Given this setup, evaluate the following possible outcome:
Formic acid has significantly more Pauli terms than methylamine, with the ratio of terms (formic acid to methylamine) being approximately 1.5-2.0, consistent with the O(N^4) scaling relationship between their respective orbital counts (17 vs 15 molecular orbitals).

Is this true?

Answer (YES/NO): NO